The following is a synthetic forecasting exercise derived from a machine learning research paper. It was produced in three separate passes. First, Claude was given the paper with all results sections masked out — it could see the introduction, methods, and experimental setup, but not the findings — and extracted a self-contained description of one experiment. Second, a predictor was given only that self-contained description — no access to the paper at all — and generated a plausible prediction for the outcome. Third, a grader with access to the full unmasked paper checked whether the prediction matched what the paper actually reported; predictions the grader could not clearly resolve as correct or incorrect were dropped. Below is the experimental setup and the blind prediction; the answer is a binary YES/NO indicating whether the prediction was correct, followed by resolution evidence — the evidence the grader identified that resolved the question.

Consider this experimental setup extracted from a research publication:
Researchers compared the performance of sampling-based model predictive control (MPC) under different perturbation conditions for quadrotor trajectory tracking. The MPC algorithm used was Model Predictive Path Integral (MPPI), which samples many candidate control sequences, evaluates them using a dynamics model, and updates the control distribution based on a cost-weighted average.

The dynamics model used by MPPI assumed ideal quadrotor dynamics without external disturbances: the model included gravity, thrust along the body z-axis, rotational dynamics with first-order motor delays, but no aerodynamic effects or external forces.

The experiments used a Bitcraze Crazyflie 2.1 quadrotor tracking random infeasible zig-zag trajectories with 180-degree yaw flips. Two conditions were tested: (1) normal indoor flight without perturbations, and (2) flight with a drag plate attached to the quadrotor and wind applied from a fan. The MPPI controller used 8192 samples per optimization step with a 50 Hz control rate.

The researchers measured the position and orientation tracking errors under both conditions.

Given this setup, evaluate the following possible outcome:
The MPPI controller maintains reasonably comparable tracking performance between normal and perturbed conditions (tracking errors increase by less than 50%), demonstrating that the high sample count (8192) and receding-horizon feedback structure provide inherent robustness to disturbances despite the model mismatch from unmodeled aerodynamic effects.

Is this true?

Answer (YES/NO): YES